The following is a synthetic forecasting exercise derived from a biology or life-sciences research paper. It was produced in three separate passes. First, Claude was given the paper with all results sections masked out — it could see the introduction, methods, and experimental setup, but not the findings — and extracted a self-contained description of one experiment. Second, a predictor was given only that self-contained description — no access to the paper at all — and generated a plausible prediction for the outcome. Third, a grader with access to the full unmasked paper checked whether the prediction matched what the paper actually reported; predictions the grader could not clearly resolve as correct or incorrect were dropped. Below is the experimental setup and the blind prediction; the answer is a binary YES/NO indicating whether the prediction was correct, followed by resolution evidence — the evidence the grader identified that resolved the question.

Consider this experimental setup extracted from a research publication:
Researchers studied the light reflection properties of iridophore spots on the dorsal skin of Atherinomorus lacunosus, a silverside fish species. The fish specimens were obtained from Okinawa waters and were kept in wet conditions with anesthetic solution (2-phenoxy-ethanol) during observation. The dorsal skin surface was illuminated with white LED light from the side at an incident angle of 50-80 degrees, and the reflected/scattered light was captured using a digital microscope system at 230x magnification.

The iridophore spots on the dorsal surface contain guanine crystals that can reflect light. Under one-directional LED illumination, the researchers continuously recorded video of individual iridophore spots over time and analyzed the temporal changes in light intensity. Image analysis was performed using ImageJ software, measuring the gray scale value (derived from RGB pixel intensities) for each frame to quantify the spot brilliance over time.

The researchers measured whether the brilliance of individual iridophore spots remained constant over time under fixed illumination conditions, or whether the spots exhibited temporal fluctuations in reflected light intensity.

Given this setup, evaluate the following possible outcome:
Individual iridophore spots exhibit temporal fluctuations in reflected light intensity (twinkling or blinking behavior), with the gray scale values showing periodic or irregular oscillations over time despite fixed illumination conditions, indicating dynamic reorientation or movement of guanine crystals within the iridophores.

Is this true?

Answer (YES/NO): YES